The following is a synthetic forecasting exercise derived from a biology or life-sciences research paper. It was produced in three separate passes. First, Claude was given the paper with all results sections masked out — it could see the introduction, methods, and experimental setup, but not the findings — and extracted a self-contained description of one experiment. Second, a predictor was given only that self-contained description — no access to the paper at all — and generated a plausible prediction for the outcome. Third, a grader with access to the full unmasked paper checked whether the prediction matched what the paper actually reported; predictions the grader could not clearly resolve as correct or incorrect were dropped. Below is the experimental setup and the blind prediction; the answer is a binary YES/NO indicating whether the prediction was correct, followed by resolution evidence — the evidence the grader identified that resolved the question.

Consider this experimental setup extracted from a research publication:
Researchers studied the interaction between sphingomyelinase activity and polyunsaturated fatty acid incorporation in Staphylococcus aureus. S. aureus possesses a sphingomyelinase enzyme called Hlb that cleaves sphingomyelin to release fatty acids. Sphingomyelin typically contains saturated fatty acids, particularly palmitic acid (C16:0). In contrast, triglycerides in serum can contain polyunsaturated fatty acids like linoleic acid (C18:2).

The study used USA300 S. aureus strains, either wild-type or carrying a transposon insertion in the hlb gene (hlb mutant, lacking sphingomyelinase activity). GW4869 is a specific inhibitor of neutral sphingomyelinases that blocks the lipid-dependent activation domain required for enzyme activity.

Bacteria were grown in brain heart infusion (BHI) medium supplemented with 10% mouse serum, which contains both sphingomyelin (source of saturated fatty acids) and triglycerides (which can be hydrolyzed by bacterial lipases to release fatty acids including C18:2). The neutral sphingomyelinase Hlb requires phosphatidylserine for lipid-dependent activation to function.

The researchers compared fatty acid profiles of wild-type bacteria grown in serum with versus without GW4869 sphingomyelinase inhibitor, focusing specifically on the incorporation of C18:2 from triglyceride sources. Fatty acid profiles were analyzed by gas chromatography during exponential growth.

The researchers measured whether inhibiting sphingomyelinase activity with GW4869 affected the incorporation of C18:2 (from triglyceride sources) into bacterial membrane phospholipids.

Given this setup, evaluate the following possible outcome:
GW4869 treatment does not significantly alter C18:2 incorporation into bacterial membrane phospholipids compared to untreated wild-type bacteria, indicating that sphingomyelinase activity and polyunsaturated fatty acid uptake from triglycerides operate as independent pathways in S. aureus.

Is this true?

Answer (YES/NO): NO